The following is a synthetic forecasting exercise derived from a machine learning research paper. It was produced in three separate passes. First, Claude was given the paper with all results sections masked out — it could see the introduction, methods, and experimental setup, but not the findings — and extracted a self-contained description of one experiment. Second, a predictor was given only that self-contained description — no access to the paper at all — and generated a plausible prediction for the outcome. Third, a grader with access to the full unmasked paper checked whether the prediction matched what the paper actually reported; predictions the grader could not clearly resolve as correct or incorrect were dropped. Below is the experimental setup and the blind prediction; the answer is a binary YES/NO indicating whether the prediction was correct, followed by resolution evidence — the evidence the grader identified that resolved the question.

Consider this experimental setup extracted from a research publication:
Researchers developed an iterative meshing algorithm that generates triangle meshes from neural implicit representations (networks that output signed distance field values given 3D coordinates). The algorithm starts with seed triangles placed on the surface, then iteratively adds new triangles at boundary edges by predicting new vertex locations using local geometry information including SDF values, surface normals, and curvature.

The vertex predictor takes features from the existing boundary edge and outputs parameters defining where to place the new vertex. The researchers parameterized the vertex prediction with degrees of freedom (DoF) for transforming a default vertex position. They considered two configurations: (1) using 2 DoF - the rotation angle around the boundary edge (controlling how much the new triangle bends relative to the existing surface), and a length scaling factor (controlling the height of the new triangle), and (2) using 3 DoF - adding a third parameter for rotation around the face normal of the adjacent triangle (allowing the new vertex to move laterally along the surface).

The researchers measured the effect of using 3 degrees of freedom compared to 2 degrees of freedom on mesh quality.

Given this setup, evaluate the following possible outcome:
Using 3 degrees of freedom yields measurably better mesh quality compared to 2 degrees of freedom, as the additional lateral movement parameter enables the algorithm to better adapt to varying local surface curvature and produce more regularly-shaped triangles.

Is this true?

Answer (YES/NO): NO